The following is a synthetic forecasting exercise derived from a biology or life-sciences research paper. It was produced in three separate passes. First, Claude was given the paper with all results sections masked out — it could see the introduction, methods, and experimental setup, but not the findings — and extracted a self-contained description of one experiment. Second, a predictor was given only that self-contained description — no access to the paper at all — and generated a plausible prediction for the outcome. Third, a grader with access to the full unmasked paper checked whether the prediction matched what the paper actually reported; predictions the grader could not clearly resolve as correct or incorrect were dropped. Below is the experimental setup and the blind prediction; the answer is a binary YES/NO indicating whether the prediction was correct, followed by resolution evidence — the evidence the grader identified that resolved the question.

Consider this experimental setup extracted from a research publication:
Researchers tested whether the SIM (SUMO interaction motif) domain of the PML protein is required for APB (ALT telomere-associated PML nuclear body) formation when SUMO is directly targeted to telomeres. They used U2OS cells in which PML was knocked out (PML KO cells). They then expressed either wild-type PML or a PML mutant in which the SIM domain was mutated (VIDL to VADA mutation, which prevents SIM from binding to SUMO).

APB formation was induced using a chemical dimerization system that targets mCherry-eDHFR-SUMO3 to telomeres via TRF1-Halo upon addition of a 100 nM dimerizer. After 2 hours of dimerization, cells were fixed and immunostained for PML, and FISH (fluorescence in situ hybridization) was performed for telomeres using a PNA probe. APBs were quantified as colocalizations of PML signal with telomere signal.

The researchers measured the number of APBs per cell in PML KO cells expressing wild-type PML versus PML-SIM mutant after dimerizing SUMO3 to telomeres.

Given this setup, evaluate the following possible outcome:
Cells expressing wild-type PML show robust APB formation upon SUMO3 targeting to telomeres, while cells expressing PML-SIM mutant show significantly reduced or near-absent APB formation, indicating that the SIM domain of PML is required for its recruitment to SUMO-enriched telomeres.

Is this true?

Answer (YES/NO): YES